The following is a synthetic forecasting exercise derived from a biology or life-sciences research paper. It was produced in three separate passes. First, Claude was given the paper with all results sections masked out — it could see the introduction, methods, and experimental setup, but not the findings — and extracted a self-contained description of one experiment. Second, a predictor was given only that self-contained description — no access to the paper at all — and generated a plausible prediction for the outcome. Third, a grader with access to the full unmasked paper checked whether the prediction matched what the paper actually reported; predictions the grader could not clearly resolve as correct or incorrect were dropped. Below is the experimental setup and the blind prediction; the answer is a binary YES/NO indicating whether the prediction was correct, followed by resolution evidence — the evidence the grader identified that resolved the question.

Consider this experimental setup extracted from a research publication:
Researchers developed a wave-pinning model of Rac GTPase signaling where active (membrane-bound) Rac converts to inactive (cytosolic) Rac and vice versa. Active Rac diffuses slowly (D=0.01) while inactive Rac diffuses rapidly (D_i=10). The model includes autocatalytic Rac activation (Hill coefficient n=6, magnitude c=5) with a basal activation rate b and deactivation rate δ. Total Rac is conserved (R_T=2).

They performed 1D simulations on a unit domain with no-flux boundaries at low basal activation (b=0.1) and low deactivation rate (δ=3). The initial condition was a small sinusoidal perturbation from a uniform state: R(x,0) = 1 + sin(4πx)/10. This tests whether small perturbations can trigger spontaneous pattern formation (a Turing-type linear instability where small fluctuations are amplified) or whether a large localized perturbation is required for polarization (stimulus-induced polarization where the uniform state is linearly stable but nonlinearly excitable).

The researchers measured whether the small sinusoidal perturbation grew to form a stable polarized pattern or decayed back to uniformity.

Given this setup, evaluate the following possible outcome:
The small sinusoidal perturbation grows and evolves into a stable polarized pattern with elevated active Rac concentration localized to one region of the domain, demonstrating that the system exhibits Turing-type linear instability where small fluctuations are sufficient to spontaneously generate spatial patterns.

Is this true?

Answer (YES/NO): YES